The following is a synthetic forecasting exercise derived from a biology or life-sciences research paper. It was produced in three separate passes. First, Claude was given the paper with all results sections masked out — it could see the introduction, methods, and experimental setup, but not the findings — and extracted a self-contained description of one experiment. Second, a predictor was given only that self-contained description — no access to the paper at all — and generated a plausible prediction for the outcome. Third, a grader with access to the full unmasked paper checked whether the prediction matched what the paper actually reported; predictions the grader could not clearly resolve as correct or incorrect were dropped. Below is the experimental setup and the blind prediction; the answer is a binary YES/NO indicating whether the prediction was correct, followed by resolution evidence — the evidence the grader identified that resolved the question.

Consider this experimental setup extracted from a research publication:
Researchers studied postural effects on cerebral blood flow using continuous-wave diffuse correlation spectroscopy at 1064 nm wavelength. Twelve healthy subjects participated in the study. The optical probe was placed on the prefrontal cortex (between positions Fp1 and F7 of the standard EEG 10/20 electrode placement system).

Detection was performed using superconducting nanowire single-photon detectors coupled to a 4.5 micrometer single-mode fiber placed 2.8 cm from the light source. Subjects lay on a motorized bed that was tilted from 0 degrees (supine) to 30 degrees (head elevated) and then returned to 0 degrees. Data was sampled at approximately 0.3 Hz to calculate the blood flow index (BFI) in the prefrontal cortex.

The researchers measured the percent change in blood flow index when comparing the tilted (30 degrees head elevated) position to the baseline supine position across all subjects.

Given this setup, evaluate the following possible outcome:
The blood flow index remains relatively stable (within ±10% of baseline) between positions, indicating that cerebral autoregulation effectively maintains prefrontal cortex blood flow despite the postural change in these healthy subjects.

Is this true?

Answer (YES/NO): NO